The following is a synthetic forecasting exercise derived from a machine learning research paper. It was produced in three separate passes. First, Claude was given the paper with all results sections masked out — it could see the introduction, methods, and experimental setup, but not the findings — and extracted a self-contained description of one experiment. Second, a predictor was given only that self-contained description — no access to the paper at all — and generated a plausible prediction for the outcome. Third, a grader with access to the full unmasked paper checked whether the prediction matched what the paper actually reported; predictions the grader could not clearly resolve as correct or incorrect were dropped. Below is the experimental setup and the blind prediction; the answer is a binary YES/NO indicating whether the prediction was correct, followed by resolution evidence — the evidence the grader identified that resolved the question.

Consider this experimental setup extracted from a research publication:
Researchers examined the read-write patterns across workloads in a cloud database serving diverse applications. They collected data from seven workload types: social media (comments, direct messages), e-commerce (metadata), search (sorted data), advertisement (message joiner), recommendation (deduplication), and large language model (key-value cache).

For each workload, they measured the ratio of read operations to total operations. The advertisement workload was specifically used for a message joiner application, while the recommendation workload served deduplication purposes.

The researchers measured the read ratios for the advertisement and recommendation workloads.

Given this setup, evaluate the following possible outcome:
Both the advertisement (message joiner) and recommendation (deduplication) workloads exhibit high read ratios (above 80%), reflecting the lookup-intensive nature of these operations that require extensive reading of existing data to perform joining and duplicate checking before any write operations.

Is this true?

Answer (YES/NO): NO